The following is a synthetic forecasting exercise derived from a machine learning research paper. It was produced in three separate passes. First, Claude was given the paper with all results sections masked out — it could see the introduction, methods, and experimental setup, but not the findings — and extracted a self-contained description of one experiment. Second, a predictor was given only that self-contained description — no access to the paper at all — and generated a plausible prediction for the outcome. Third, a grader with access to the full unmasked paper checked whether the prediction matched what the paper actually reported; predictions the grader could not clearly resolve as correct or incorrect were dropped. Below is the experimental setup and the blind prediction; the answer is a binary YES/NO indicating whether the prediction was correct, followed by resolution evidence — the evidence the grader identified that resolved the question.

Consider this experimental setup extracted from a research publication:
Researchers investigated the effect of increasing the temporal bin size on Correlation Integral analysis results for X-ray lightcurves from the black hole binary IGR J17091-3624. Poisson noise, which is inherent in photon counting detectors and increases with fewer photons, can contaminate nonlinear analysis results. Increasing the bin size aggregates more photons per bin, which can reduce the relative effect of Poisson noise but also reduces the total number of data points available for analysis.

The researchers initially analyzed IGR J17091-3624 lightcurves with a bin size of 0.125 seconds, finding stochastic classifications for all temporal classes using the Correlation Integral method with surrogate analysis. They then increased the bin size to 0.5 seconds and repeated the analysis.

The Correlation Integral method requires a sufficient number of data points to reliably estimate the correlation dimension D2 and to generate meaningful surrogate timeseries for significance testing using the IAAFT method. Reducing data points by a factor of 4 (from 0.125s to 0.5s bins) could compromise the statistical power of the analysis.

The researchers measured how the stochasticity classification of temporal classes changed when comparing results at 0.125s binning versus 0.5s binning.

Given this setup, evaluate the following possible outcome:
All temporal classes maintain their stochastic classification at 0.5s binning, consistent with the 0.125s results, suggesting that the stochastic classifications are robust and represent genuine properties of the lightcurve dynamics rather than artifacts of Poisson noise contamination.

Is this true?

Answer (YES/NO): NO